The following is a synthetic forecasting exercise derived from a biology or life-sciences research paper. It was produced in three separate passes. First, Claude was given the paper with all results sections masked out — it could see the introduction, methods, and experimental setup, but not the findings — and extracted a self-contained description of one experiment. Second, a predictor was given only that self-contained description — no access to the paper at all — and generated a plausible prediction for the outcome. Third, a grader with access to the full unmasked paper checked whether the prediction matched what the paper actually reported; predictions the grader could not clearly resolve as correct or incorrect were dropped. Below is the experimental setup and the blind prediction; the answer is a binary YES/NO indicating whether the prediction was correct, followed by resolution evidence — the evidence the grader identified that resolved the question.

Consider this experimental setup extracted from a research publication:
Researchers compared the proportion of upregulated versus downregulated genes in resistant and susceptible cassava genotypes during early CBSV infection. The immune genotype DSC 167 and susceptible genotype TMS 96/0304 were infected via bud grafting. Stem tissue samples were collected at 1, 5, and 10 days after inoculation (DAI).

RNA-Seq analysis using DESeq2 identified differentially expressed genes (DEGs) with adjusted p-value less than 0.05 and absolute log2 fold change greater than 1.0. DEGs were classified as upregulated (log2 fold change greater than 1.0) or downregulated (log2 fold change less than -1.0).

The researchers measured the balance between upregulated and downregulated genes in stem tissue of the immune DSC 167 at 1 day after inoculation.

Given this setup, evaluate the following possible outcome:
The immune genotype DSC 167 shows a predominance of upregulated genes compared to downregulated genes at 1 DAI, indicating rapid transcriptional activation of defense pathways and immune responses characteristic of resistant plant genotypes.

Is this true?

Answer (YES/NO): YES